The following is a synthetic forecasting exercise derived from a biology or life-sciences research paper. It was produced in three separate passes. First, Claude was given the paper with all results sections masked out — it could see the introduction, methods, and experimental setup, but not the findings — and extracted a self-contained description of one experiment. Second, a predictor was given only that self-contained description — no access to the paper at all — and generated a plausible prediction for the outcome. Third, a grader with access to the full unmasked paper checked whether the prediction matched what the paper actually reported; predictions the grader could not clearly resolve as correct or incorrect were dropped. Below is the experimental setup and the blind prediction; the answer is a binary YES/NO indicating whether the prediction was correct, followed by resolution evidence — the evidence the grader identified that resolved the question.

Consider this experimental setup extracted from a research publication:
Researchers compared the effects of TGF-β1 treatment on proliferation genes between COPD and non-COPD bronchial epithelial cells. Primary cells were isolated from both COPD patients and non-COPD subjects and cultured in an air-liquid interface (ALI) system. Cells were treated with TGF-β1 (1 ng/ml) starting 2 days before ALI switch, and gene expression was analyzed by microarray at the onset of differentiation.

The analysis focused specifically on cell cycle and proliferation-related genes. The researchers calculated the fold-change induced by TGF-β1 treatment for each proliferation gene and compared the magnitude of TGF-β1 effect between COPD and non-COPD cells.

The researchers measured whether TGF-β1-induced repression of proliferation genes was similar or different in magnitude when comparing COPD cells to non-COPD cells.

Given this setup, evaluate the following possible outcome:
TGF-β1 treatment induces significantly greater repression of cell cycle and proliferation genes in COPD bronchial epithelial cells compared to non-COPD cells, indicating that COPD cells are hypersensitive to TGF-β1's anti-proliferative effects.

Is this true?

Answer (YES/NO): NO